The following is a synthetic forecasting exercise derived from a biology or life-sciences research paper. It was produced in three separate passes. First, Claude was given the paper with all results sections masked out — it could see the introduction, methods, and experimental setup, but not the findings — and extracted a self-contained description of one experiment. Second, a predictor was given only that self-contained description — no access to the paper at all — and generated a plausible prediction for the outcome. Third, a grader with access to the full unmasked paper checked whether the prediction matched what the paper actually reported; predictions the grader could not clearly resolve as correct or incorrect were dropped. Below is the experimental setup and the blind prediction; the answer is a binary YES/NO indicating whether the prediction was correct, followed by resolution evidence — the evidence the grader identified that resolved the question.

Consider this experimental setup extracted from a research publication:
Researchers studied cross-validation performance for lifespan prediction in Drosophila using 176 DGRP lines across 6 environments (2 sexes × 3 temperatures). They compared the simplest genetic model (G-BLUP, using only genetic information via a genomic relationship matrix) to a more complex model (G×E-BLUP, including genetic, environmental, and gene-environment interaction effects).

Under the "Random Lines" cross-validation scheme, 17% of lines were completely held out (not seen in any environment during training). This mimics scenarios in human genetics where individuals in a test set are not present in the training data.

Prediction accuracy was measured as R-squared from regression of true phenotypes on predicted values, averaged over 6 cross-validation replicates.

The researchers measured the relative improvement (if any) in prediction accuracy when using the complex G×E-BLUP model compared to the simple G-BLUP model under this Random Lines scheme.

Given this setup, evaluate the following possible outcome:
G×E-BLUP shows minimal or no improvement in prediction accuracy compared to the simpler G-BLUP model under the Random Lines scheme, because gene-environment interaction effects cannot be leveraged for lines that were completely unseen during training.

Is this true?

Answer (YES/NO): NO